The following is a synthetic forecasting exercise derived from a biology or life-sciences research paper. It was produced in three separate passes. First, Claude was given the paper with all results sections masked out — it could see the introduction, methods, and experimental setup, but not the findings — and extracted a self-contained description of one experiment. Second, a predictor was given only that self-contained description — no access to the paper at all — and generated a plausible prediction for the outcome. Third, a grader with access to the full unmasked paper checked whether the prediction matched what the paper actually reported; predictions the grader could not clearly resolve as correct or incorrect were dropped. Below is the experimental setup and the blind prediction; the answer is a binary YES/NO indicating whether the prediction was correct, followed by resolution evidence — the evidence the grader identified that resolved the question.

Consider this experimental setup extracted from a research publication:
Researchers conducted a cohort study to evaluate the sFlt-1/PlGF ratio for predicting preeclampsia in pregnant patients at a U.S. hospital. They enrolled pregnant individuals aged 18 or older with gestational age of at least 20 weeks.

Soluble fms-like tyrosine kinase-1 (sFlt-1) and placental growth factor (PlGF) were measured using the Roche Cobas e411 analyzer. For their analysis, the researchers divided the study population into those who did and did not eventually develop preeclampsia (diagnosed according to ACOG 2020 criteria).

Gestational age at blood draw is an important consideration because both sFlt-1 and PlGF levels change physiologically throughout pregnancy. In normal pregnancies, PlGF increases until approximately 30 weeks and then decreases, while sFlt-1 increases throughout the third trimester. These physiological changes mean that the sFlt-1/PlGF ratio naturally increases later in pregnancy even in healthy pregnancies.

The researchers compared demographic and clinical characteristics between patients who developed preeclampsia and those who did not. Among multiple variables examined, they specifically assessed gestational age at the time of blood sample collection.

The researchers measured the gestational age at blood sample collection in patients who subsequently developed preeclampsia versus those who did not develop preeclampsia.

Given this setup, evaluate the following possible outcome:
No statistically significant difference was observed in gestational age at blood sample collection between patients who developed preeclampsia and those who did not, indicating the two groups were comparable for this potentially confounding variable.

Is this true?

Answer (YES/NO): NO